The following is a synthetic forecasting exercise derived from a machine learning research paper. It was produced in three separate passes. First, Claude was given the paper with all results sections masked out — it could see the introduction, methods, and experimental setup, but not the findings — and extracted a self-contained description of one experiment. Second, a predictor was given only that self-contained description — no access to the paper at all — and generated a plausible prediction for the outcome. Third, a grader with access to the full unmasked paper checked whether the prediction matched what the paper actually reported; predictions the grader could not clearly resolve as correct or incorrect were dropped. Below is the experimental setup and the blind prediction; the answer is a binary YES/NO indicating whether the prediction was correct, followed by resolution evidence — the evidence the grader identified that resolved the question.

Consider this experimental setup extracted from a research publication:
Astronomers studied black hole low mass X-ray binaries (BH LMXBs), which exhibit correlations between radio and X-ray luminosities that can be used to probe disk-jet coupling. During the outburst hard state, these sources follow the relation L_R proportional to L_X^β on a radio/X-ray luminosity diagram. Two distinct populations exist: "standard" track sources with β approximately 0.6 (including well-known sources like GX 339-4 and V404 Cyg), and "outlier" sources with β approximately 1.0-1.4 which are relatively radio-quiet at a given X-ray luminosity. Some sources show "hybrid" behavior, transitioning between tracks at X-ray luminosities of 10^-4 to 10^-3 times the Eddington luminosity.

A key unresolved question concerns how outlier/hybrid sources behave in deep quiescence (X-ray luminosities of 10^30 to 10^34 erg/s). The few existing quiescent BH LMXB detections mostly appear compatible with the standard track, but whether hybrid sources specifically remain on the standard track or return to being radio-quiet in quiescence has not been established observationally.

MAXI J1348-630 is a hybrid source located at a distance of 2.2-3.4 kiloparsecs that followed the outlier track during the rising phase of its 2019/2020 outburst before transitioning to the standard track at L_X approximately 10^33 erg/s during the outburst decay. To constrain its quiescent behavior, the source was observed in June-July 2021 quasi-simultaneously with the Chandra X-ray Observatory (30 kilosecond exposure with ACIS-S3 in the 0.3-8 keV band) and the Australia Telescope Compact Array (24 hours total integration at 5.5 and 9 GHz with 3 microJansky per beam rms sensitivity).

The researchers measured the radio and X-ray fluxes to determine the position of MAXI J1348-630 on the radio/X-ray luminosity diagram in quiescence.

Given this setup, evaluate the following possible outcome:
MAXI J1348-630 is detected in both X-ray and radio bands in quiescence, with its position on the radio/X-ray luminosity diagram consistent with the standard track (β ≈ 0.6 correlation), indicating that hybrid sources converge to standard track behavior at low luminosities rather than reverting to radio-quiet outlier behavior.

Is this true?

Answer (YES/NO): YES